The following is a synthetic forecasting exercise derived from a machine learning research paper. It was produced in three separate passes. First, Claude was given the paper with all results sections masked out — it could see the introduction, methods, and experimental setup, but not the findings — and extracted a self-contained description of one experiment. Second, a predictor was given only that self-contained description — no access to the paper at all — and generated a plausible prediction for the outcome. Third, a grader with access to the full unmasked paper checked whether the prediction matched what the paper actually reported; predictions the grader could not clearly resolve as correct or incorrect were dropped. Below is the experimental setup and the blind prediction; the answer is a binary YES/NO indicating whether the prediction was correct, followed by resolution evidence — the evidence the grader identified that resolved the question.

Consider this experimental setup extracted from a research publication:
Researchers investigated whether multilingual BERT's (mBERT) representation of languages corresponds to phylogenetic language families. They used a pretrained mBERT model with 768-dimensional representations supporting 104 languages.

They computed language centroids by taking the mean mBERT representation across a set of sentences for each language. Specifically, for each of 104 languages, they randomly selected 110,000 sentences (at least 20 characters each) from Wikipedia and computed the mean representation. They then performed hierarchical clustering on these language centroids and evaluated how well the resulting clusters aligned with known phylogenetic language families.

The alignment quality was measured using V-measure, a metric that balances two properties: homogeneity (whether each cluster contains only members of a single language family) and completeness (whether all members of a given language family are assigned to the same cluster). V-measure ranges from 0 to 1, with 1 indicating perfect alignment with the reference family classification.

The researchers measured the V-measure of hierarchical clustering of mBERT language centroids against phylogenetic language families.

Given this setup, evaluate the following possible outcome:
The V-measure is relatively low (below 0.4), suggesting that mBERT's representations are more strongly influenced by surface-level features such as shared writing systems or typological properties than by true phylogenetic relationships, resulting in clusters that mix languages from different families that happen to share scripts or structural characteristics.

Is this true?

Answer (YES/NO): NO